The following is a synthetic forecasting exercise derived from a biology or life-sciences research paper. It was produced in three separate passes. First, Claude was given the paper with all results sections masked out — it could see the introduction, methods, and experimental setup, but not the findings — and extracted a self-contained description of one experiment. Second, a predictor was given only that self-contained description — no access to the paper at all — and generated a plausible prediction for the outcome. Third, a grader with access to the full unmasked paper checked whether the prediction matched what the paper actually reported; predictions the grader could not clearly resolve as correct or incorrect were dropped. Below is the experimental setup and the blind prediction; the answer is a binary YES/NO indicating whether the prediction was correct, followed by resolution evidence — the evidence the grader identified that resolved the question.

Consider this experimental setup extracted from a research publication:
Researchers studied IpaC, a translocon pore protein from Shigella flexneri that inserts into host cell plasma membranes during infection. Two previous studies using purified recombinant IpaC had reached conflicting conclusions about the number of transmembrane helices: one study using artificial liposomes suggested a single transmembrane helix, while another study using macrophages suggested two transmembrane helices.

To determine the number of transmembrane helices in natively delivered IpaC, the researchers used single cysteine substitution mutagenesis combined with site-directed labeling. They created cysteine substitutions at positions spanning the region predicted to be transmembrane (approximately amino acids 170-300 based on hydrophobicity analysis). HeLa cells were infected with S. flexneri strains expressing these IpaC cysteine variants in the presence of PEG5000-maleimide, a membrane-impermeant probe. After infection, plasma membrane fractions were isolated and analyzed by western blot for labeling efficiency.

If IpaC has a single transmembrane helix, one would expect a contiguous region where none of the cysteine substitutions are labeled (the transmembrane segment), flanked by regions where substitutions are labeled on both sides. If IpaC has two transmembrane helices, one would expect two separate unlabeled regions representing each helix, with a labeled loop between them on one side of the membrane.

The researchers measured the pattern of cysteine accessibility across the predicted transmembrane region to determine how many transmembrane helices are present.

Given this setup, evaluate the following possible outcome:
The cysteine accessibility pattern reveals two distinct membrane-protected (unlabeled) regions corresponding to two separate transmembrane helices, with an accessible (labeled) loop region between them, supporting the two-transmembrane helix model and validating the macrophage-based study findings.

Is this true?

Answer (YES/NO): NO